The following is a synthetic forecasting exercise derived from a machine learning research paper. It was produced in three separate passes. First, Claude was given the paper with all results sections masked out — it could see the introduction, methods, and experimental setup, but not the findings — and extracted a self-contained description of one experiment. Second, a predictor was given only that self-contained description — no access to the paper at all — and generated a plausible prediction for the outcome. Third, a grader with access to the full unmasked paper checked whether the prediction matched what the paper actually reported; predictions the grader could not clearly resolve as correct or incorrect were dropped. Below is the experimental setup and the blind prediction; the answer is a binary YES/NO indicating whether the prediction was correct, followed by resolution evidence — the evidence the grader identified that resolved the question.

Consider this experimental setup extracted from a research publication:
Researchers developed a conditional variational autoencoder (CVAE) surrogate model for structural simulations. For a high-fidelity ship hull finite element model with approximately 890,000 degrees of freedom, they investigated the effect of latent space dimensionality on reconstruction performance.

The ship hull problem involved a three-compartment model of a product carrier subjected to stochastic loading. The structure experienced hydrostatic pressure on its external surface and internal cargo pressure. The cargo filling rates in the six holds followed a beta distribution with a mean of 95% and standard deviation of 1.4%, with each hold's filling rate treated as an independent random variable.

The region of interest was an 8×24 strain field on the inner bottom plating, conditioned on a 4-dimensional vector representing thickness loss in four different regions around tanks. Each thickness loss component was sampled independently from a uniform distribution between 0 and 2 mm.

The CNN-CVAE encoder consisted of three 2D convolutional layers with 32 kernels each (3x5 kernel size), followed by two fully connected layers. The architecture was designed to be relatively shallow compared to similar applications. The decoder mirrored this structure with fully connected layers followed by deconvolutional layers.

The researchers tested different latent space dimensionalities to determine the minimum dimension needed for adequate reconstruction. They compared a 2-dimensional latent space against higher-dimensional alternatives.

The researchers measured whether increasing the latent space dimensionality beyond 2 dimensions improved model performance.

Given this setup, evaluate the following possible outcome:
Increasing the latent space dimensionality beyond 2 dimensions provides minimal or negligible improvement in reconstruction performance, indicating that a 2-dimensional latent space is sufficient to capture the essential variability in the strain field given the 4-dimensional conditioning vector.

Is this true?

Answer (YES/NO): YES